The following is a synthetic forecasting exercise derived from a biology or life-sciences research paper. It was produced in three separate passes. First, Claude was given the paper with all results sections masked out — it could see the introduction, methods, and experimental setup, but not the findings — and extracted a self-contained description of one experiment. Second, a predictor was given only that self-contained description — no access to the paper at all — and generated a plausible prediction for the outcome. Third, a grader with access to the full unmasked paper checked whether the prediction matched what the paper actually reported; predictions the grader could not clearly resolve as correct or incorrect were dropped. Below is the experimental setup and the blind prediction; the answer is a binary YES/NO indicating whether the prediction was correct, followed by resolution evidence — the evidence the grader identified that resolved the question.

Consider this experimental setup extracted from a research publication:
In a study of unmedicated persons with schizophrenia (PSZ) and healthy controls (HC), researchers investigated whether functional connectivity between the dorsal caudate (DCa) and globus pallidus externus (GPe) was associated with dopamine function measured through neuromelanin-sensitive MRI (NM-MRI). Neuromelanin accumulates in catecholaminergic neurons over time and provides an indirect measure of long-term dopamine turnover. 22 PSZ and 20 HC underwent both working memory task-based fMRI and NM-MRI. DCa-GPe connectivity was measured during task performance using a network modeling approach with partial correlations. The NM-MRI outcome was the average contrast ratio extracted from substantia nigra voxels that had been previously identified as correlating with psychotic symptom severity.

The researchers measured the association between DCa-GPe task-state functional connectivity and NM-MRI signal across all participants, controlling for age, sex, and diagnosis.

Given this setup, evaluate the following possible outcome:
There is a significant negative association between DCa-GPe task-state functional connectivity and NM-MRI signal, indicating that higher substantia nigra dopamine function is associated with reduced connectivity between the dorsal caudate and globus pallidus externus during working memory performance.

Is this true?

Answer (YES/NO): NO